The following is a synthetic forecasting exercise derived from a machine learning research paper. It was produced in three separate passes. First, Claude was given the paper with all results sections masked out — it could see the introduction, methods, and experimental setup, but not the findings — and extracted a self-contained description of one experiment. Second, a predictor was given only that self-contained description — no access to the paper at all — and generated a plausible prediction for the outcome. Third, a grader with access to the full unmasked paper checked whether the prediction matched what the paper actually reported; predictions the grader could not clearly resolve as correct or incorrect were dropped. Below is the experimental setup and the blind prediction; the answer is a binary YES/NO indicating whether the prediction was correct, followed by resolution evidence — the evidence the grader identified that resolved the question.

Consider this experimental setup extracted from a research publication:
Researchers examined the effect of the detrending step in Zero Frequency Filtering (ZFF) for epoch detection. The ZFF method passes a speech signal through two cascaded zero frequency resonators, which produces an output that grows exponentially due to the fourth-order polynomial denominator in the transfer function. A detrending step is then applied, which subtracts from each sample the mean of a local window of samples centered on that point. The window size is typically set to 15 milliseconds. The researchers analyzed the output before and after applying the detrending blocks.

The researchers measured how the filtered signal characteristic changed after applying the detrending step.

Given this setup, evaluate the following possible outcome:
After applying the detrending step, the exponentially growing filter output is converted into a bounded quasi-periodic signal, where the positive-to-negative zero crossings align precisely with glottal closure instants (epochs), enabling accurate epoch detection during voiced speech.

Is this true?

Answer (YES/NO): NO